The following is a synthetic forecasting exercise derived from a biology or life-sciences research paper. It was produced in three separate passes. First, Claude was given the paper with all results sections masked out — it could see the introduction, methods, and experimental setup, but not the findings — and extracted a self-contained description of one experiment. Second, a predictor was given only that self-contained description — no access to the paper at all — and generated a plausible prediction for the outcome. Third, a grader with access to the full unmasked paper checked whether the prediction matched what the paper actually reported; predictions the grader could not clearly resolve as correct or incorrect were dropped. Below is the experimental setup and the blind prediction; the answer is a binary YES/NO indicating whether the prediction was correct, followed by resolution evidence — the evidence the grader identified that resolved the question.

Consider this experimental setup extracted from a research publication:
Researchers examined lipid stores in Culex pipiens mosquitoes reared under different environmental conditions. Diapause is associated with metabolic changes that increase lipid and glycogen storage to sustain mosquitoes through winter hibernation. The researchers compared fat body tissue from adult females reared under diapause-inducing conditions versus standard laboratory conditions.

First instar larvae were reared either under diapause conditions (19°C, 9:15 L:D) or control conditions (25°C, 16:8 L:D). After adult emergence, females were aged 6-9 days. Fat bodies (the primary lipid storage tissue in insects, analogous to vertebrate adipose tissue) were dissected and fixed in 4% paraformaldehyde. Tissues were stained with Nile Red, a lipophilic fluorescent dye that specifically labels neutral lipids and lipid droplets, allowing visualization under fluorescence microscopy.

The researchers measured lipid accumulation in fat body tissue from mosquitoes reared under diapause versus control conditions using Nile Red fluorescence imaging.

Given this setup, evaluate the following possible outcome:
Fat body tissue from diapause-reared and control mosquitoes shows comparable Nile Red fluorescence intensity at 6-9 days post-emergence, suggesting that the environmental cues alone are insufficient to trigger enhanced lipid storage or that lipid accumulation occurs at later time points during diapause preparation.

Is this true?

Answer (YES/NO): NO